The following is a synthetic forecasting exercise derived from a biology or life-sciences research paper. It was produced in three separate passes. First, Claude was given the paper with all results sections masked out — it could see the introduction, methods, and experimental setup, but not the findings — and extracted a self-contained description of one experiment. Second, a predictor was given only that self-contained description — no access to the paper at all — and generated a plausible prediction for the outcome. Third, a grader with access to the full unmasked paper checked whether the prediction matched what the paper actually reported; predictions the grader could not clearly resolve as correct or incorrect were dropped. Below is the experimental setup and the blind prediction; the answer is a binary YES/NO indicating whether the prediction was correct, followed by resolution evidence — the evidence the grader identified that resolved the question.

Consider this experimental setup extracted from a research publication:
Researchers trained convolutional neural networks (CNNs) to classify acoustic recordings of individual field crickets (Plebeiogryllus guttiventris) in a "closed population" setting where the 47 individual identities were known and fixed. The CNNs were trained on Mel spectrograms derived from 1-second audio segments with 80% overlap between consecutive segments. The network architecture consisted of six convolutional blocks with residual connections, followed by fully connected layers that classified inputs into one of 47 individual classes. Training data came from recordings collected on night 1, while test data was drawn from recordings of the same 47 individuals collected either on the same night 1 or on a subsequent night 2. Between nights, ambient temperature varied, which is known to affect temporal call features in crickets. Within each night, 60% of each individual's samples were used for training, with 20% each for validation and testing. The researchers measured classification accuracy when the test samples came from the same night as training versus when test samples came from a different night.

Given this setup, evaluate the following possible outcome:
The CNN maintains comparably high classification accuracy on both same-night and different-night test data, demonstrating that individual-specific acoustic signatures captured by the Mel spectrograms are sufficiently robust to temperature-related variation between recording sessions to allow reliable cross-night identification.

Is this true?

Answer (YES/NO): NO